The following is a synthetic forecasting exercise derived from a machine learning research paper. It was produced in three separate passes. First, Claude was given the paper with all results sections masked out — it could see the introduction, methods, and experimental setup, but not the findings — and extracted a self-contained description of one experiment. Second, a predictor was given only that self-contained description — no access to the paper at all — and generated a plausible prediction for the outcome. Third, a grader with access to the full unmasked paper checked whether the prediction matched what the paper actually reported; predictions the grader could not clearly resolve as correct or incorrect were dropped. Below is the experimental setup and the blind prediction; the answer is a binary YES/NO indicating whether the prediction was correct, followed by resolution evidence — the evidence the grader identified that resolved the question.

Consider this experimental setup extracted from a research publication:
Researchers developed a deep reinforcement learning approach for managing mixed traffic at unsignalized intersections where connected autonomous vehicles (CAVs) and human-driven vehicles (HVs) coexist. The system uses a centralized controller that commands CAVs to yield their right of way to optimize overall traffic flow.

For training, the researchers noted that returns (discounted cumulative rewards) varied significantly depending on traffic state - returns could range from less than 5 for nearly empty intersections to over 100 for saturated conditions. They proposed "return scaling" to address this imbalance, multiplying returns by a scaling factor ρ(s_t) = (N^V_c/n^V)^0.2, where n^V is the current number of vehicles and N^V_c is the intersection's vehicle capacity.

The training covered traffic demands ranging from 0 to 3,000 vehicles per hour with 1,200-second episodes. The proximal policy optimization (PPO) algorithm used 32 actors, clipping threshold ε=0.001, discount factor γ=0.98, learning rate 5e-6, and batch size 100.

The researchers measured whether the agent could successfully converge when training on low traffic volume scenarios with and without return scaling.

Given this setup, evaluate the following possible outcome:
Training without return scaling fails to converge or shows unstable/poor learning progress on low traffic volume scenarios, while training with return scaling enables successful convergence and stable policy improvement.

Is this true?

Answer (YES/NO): YES